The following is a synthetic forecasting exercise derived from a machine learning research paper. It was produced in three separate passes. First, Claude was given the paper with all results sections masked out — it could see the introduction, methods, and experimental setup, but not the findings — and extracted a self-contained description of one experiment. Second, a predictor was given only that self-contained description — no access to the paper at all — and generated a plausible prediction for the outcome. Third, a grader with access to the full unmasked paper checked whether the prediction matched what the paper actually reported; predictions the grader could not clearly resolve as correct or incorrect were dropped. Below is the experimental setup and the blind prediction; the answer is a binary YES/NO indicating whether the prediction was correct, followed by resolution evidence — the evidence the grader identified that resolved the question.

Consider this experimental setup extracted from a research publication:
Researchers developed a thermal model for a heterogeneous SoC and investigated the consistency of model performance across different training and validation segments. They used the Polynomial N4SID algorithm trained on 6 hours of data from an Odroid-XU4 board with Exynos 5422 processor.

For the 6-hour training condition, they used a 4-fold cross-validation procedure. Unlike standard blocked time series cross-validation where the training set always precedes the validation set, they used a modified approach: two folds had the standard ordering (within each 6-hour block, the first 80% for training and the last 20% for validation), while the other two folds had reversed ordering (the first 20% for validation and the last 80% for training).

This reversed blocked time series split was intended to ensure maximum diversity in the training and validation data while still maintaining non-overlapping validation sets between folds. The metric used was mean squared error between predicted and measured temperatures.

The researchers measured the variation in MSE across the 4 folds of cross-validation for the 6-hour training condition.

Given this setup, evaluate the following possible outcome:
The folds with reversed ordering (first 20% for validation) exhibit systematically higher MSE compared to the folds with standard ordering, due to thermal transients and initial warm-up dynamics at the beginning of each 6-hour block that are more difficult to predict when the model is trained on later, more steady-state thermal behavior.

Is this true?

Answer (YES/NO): NO